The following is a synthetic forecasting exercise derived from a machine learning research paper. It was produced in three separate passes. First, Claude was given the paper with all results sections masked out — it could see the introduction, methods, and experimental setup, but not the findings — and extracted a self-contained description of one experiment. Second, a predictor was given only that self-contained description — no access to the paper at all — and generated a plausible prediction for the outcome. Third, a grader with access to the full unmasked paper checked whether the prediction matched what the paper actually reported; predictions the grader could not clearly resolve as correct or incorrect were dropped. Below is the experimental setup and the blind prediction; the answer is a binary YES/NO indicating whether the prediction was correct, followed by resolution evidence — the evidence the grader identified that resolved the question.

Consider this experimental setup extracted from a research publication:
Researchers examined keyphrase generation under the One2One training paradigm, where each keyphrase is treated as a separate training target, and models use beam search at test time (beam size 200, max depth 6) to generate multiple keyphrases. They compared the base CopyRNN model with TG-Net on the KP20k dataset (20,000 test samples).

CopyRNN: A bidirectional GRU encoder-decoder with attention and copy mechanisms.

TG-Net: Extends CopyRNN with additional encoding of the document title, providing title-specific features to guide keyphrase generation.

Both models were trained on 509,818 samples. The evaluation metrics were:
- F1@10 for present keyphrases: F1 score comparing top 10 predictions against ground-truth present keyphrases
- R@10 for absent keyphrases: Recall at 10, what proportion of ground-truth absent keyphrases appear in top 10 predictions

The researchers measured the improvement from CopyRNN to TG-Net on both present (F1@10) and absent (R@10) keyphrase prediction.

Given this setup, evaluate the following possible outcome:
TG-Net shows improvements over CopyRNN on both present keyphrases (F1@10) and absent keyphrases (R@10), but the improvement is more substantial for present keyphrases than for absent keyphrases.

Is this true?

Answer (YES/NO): YES